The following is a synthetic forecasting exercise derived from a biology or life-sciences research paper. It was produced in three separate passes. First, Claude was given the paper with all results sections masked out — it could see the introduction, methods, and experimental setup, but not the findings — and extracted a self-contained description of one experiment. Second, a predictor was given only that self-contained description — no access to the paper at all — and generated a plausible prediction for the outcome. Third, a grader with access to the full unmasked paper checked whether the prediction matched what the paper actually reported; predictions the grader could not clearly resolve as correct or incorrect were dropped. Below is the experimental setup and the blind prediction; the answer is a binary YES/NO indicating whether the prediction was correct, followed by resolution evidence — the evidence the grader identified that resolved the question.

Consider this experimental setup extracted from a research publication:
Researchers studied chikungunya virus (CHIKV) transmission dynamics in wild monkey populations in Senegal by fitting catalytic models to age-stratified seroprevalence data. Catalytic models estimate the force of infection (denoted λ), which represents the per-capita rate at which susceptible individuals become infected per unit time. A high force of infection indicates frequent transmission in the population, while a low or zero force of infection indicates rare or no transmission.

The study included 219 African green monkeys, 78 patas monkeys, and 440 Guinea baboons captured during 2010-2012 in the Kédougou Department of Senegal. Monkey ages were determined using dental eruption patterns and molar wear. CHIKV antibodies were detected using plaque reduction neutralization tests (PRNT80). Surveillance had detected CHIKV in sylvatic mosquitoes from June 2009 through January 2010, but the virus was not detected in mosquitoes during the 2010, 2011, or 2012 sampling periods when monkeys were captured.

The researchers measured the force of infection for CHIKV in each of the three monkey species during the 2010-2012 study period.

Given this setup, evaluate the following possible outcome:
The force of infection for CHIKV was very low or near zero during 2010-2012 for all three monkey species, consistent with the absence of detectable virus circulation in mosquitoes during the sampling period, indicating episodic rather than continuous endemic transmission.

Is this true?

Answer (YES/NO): NO